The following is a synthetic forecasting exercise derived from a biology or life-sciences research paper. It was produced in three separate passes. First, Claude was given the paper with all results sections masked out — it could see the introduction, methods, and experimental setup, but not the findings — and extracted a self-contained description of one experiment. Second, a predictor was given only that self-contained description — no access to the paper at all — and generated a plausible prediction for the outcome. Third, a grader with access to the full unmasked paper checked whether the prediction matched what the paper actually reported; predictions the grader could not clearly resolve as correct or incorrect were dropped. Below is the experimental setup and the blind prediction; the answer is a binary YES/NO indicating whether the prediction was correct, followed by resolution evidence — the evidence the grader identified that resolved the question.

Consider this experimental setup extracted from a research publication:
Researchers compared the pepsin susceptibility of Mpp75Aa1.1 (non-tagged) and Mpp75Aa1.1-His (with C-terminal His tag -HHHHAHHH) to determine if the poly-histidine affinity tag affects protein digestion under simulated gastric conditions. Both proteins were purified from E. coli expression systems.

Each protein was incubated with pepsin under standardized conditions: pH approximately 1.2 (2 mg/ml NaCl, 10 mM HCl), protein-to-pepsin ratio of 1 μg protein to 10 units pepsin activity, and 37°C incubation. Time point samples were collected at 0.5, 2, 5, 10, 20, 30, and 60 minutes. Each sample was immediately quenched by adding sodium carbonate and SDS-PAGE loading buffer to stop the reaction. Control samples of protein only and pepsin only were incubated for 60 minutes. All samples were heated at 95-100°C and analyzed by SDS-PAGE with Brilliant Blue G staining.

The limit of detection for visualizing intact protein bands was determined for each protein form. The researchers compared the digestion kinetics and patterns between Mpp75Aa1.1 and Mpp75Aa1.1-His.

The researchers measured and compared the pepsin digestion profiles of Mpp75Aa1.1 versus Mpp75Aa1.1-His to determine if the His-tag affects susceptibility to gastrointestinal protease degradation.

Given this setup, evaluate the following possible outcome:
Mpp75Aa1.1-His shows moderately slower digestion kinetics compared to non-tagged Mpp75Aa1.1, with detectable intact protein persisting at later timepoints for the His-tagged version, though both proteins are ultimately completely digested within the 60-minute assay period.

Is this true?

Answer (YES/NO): NO